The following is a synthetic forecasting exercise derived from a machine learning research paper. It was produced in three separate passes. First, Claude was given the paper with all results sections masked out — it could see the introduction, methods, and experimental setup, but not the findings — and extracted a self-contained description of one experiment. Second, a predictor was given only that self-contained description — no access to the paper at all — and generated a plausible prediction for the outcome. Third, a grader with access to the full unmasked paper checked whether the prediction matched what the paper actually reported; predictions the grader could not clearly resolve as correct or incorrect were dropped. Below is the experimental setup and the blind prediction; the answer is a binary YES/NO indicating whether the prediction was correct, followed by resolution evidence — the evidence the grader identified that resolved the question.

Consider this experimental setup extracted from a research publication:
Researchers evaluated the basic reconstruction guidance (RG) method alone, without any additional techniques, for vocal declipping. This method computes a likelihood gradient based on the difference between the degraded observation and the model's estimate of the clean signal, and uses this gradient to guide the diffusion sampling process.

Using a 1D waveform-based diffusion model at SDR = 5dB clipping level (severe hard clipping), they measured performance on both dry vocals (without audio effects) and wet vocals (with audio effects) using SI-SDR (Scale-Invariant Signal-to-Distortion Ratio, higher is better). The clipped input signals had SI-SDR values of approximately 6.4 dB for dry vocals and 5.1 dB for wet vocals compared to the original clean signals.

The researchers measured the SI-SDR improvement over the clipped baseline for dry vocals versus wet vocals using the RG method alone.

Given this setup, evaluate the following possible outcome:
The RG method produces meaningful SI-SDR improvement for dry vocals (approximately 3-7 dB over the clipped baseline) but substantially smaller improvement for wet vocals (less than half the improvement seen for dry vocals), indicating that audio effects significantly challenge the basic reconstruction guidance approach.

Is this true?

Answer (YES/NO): YES